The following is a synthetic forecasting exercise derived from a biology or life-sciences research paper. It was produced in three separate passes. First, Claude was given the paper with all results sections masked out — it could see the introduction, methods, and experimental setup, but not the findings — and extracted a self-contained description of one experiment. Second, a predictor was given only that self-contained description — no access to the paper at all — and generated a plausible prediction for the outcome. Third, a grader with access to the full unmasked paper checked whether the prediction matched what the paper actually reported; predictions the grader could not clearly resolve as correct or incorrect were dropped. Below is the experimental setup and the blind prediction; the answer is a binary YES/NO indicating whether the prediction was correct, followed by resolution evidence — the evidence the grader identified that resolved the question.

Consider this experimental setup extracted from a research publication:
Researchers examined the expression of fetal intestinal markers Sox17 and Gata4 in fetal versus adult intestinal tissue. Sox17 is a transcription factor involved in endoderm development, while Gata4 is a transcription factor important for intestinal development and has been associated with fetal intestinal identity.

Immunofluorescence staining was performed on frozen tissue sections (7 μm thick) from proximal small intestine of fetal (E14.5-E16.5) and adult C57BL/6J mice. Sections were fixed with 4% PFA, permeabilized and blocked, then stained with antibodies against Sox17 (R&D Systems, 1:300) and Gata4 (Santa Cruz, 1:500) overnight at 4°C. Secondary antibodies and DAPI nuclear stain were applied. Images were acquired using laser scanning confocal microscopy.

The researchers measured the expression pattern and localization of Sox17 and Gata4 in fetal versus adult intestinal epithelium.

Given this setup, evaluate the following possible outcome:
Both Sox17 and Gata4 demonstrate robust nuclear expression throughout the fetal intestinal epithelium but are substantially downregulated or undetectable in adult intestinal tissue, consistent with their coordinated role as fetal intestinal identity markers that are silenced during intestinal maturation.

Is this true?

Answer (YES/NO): NO